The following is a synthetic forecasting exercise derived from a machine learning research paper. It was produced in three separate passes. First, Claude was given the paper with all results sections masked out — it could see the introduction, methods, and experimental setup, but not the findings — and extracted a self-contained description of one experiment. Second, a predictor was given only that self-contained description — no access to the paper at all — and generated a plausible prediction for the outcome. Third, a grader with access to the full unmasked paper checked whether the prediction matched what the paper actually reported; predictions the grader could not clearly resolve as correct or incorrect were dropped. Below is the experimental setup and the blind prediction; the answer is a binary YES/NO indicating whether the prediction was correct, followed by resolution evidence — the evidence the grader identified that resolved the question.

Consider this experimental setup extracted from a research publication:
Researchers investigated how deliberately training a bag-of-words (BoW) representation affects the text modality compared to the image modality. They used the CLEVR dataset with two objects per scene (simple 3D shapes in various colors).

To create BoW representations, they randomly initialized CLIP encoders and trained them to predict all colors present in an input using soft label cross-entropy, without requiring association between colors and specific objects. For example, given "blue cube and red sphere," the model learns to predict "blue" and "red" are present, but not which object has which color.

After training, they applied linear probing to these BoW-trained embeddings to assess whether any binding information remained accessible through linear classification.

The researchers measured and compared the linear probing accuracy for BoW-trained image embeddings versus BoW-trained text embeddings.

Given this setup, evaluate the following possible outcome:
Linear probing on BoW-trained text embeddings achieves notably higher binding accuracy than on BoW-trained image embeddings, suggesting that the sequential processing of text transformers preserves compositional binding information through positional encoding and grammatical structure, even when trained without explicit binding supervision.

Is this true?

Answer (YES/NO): YES